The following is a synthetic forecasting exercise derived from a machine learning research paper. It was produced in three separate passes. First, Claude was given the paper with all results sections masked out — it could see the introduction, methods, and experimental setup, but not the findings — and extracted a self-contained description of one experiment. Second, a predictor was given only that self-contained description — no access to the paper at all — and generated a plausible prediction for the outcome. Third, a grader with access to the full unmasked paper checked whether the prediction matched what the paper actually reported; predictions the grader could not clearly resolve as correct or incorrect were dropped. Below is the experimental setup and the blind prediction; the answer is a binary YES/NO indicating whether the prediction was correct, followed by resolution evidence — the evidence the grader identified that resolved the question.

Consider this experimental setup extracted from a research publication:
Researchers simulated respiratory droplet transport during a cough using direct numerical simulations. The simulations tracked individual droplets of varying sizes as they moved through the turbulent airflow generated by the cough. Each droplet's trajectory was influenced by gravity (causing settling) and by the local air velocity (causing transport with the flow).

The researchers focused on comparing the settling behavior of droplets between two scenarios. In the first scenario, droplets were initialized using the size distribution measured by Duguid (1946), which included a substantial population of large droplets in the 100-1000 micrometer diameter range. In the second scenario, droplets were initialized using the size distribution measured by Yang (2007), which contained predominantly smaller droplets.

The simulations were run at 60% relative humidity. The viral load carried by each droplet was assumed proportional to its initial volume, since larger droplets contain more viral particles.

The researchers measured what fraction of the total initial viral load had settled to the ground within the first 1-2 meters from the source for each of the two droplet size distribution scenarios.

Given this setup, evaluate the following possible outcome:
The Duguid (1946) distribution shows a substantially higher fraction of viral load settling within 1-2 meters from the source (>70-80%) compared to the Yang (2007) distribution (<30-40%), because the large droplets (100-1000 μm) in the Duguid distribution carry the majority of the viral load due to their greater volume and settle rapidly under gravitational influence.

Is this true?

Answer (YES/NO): YES